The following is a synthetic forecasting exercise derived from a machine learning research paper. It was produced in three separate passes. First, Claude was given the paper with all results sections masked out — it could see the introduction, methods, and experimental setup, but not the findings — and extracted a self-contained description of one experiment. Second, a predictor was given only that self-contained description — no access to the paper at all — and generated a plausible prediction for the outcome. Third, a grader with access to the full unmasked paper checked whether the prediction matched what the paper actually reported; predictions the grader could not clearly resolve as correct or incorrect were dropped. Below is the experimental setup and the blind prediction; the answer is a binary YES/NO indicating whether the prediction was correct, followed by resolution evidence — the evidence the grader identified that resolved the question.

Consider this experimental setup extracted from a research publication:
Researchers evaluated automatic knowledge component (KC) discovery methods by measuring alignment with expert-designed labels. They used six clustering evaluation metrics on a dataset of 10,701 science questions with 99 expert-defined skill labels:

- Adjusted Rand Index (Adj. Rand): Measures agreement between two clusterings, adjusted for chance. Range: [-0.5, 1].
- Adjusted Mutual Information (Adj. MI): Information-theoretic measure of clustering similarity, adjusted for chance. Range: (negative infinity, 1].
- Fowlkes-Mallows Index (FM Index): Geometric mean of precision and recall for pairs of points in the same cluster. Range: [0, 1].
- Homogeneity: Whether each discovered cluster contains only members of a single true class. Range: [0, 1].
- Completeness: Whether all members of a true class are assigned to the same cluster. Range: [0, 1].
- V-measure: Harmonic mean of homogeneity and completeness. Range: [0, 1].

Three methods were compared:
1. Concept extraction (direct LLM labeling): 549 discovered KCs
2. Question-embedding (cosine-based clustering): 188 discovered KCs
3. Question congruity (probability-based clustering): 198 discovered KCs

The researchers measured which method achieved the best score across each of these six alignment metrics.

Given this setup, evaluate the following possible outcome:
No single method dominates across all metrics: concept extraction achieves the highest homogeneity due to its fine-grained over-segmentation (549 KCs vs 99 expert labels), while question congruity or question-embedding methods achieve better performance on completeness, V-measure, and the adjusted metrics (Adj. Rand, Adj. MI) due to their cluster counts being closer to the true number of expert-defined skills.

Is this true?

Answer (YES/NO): NO